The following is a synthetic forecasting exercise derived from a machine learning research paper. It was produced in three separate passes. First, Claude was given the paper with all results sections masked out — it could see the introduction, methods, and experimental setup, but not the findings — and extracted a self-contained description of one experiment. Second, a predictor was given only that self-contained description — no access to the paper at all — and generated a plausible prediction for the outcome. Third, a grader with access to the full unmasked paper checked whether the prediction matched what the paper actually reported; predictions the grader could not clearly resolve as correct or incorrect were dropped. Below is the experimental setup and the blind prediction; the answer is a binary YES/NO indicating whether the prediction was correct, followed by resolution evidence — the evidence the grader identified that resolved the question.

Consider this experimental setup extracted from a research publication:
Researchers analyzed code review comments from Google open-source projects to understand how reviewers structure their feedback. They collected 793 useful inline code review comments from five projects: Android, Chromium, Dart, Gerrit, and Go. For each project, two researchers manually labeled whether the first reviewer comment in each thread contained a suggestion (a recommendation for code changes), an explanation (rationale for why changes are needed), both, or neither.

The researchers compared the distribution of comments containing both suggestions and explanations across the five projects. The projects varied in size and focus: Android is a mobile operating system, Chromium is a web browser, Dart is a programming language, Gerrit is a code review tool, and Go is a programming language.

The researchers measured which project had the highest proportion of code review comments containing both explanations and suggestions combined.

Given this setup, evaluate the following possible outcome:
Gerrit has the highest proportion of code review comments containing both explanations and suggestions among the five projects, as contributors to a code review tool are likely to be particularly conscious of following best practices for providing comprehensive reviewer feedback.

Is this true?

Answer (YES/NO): NO